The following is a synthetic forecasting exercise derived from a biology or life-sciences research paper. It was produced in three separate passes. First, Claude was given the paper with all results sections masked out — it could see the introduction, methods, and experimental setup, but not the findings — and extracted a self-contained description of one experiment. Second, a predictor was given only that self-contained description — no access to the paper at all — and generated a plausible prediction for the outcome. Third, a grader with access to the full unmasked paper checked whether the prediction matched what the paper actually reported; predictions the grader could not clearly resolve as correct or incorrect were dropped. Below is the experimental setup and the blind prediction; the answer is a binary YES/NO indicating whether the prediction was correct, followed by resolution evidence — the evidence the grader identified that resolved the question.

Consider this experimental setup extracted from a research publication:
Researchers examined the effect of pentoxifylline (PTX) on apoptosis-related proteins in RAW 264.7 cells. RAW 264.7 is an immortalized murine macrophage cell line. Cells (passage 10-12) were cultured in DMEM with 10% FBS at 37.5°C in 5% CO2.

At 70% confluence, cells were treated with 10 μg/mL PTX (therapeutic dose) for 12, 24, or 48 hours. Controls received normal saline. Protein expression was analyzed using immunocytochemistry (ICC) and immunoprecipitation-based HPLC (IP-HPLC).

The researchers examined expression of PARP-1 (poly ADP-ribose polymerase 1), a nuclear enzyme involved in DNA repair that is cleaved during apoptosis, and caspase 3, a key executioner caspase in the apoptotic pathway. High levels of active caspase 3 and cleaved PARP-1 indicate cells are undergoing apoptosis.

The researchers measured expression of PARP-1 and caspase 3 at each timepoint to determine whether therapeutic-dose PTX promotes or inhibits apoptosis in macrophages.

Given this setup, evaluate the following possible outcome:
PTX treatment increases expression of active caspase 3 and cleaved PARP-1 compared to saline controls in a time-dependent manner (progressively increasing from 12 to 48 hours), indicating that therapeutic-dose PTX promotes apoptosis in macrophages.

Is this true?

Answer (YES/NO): NO